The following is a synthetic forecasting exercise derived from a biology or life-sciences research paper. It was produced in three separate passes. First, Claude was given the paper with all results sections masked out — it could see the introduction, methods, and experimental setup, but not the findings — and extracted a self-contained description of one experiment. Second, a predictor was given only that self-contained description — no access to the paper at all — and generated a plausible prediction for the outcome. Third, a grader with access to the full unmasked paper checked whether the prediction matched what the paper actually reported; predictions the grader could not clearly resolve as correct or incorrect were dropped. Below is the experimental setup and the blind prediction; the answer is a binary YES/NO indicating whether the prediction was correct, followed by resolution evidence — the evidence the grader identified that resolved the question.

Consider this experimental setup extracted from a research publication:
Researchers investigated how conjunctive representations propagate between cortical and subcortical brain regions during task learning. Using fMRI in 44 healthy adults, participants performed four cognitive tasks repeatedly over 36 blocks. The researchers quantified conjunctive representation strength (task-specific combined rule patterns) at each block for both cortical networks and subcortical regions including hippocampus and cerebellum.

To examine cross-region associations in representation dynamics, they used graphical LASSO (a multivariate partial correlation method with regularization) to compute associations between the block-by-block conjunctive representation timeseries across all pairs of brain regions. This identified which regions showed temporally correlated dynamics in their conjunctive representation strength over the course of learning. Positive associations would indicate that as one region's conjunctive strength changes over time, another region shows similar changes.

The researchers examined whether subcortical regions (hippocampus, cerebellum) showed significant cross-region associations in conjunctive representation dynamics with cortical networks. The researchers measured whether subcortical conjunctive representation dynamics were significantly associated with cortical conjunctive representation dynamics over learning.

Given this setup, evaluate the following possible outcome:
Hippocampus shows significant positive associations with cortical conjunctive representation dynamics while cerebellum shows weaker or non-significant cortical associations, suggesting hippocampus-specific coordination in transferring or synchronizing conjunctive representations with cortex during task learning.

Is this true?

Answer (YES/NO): NO